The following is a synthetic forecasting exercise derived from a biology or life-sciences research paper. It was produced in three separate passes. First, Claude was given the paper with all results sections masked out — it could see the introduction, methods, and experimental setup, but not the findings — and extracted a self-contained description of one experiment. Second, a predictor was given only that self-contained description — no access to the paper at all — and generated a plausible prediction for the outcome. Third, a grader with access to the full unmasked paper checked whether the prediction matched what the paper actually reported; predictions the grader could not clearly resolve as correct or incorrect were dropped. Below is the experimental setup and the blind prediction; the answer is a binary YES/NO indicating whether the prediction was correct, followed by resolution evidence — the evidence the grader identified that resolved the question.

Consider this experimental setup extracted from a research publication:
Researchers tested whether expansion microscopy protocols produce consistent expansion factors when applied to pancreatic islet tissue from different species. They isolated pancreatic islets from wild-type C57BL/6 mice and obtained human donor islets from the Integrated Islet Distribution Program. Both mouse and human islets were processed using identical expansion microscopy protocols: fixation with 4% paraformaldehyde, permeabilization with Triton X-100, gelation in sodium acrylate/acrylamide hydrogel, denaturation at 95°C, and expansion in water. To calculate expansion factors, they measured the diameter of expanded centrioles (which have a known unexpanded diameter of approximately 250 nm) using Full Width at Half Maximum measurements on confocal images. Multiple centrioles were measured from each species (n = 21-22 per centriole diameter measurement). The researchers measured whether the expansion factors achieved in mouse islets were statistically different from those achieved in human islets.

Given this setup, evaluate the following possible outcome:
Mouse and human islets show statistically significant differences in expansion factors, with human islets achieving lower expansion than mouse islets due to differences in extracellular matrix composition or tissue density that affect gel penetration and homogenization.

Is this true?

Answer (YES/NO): NO